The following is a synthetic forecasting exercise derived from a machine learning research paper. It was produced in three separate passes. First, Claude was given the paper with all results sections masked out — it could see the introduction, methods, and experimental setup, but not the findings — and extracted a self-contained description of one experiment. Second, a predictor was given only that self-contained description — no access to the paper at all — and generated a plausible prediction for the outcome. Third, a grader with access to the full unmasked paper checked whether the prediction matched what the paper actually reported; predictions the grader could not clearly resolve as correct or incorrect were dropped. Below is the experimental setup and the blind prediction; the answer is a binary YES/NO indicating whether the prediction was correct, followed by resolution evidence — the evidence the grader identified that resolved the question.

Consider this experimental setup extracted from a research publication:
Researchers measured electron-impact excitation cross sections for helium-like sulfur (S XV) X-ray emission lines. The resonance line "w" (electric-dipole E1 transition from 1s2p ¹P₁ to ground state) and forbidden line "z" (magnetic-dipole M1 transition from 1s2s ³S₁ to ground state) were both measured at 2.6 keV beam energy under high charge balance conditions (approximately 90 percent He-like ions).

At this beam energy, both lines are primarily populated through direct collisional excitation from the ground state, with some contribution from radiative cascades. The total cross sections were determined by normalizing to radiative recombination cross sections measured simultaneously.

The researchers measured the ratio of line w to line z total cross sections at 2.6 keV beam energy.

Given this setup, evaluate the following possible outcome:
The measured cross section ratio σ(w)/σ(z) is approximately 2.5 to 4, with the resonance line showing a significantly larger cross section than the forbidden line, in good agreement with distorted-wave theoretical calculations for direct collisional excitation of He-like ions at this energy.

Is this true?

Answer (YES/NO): NO